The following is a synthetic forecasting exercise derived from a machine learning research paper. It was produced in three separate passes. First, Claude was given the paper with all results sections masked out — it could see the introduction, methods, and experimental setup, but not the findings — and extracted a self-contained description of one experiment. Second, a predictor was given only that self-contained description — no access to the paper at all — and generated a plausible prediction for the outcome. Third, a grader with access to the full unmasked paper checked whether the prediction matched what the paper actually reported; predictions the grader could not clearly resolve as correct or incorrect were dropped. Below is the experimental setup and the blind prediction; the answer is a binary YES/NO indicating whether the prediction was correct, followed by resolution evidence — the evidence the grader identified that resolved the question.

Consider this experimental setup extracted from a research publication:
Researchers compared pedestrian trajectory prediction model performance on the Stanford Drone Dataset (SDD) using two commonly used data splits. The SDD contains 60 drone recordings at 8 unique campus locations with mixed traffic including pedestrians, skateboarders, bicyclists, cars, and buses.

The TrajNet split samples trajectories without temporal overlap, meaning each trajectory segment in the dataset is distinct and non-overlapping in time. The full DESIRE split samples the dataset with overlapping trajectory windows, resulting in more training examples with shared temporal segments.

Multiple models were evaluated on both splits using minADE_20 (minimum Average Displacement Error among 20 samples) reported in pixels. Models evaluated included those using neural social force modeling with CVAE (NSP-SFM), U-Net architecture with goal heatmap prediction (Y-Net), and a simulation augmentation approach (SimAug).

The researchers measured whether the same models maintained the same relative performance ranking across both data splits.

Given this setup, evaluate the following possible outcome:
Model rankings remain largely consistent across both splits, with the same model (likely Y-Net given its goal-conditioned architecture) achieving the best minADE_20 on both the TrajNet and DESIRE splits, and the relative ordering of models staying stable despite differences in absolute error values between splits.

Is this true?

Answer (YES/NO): NO